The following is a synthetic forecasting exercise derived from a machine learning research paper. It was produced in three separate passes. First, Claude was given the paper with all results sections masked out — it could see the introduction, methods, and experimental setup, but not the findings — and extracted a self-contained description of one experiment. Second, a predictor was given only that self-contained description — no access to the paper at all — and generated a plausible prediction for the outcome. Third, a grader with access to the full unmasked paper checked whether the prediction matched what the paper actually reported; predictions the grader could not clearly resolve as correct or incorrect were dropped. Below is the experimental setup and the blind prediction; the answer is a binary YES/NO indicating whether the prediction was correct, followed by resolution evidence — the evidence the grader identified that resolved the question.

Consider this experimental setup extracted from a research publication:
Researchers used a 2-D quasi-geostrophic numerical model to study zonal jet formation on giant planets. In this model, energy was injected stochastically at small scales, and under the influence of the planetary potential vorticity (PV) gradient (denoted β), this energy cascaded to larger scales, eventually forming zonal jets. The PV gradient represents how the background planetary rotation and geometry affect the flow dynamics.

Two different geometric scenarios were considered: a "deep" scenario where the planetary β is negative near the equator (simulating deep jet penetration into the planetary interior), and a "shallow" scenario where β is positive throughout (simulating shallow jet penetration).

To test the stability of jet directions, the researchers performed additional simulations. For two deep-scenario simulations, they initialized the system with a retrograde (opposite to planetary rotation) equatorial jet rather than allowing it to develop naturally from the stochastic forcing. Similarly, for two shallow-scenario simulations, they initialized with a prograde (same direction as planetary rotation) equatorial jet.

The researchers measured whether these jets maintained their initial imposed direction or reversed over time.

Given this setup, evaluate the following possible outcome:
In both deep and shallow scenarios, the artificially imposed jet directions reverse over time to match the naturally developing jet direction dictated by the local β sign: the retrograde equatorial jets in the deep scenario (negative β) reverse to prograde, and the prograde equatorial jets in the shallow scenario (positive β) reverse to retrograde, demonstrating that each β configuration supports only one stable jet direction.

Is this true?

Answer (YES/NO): YES